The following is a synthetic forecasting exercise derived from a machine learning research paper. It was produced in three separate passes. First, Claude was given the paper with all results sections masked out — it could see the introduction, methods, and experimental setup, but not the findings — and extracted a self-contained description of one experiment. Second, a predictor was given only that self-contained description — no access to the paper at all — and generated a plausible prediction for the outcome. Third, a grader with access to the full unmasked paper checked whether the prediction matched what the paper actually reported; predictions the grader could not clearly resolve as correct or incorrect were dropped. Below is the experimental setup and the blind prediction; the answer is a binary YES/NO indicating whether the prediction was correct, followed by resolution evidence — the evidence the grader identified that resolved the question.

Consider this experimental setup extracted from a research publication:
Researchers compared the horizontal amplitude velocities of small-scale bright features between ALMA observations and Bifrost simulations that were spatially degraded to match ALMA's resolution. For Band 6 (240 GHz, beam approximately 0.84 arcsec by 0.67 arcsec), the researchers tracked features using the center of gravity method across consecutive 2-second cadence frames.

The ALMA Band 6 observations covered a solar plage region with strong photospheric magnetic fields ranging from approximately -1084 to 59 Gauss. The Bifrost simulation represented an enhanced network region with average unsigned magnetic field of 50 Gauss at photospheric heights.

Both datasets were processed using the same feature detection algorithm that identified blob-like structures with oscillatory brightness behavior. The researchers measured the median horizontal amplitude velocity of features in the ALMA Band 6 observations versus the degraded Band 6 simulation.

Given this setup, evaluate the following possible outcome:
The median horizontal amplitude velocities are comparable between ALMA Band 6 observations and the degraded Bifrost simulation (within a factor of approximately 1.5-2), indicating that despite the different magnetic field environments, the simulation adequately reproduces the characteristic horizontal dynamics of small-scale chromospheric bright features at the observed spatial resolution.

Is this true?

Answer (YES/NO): YES